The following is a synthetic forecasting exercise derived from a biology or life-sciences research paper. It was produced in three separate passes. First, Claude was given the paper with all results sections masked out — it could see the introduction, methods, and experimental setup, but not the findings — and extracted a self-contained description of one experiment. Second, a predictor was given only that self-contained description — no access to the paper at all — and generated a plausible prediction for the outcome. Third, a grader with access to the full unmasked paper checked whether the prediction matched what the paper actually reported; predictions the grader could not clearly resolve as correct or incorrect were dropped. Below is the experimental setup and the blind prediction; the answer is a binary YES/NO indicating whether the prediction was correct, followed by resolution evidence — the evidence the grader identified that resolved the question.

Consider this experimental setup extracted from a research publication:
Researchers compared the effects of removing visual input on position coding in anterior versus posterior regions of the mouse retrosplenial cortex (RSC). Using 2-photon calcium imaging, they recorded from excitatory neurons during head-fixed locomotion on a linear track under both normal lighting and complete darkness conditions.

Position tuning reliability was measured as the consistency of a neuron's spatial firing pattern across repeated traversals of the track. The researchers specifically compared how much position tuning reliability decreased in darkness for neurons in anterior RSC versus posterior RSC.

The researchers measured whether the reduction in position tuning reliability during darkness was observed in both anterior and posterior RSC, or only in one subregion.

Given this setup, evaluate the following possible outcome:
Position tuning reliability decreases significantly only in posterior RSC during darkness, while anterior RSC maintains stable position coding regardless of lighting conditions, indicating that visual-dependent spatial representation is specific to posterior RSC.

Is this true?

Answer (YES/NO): NO